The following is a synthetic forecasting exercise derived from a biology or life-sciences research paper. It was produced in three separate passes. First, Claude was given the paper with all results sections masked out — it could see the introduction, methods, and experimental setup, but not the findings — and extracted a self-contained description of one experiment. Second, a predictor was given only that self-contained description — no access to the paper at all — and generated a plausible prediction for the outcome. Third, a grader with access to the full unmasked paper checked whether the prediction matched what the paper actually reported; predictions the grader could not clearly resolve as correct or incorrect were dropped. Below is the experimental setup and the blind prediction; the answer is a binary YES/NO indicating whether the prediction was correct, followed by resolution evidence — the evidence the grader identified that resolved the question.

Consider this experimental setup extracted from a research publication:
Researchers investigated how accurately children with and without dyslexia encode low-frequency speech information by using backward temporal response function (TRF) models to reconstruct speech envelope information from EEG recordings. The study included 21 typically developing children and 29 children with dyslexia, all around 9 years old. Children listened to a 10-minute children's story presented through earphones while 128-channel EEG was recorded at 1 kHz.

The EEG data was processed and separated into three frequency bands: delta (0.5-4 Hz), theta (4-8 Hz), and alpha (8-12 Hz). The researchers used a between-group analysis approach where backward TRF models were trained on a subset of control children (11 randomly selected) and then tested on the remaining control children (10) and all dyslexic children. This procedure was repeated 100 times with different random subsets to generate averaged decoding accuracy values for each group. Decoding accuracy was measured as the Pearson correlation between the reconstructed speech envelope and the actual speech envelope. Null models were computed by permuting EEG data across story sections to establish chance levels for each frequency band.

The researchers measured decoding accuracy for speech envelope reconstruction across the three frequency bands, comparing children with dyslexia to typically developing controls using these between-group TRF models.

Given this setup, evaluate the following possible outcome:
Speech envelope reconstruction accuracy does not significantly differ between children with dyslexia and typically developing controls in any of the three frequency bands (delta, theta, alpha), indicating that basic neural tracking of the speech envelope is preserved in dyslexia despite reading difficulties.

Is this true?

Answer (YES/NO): NO